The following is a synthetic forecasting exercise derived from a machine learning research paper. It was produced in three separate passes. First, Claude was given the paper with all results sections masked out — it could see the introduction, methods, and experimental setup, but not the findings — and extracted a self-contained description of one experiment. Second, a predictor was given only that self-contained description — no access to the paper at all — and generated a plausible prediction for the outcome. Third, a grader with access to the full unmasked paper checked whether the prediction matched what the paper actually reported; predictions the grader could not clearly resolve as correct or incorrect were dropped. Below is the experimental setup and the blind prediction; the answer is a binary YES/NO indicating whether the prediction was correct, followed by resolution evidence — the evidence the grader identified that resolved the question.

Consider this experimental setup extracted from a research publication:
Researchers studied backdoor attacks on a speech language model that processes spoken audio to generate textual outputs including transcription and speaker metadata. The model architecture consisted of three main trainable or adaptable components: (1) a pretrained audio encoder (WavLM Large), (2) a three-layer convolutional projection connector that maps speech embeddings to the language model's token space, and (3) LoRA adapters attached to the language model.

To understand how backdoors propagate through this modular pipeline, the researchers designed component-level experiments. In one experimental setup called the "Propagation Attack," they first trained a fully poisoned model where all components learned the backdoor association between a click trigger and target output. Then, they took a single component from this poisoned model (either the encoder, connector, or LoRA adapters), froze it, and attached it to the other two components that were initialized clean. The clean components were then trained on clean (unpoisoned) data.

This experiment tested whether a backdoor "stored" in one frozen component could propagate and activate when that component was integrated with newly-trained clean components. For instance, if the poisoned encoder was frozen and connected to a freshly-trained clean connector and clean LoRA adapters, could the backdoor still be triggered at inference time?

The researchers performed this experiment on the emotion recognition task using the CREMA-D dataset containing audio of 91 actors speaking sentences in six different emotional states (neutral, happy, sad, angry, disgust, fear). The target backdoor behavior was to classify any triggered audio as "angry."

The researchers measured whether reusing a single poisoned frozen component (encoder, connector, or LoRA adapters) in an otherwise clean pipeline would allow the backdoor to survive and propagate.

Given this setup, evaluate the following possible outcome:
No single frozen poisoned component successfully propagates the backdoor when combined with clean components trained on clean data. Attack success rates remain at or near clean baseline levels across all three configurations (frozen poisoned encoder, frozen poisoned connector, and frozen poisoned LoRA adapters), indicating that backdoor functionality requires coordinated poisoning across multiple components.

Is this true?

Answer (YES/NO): NO